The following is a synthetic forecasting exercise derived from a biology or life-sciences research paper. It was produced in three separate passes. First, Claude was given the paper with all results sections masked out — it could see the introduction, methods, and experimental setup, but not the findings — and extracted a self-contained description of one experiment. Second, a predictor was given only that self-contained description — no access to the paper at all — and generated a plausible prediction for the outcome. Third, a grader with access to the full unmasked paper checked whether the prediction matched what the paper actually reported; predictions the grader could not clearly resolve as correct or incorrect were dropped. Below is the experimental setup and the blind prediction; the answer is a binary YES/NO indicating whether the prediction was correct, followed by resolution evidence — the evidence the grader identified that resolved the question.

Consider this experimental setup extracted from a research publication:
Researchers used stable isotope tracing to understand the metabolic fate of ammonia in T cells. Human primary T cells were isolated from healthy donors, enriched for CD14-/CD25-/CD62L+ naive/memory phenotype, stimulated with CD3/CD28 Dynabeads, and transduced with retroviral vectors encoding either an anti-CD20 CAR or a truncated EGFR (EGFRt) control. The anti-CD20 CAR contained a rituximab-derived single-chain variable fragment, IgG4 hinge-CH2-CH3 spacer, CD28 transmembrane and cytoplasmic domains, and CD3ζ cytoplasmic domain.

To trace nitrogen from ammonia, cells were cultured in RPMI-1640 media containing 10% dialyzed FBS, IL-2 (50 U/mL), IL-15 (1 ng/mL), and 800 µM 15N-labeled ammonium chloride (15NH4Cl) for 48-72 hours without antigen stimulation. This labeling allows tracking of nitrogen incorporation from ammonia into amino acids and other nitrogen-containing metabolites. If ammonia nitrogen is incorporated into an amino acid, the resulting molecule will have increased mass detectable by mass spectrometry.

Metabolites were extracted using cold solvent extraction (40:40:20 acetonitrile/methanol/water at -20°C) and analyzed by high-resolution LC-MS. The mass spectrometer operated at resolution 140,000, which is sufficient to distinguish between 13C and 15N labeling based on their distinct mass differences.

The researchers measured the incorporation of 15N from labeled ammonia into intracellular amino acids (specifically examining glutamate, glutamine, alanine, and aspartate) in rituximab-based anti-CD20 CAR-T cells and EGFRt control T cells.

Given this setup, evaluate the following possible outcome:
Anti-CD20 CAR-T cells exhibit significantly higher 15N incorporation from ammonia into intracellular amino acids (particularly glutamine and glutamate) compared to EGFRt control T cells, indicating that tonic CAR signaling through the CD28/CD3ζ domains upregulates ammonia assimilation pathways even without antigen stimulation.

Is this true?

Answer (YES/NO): NO